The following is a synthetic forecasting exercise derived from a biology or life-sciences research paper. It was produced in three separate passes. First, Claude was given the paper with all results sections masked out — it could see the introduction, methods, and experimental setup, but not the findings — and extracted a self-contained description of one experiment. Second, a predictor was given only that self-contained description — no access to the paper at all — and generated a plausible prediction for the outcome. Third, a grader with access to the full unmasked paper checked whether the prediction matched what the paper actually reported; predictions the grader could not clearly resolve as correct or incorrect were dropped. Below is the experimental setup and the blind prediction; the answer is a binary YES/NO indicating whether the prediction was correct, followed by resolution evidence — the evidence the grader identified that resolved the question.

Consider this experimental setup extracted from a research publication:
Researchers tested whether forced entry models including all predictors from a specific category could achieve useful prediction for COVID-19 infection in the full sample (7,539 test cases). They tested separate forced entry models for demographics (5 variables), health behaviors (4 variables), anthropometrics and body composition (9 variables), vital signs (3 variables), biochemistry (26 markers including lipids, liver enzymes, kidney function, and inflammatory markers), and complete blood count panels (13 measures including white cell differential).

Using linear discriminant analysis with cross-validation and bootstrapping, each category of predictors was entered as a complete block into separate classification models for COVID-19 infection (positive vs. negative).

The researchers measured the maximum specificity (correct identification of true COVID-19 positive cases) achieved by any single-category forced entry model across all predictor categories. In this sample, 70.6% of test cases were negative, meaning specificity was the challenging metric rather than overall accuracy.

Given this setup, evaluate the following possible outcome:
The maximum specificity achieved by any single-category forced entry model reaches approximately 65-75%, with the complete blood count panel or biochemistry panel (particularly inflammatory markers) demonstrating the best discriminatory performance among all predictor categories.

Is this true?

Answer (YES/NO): NO